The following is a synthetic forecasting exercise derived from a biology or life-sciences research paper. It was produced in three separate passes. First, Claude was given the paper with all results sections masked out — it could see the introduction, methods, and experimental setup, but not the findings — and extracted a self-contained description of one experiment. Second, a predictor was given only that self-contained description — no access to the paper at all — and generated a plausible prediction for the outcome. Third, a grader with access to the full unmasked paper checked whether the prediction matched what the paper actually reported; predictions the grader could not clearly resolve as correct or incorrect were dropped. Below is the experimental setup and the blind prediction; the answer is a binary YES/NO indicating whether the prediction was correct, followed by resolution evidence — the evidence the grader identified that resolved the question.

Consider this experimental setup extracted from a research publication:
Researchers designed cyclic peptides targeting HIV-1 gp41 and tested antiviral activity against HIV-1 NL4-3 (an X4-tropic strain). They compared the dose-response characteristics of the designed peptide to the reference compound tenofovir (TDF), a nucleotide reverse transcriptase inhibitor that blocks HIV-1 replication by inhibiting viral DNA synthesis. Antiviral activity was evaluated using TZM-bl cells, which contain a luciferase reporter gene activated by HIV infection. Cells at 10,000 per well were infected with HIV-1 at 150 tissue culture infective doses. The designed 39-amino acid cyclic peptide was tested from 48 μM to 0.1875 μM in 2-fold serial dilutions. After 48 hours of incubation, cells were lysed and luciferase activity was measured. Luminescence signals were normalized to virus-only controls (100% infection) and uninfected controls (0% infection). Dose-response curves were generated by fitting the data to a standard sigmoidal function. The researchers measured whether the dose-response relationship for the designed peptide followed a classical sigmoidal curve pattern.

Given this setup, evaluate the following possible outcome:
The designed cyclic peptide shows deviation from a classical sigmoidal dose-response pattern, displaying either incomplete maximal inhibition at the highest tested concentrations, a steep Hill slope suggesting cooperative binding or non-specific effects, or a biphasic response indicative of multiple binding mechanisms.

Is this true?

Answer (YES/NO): YES